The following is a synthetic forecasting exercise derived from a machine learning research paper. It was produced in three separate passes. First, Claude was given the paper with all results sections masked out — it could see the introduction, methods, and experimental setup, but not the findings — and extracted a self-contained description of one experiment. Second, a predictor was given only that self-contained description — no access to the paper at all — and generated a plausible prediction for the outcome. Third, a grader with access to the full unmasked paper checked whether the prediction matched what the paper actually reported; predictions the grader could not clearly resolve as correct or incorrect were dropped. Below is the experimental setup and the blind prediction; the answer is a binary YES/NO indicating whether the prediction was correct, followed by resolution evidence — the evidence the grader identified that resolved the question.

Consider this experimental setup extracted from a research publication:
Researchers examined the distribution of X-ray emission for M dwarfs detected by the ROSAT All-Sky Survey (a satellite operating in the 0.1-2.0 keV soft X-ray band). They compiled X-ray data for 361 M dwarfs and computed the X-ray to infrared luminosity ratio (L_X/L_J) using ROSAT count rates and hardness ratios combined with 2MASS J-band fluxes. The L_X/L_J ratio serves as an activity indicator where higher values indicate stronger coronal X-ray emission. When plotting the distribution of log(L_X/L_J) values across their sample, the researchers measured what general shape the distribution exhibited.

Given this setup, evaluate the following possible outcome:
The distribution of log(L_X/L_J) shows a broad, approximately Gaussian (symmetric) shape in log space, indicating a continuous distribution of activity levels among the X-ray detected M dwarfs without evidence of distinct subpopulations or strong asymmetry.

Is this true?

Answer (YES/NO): NO